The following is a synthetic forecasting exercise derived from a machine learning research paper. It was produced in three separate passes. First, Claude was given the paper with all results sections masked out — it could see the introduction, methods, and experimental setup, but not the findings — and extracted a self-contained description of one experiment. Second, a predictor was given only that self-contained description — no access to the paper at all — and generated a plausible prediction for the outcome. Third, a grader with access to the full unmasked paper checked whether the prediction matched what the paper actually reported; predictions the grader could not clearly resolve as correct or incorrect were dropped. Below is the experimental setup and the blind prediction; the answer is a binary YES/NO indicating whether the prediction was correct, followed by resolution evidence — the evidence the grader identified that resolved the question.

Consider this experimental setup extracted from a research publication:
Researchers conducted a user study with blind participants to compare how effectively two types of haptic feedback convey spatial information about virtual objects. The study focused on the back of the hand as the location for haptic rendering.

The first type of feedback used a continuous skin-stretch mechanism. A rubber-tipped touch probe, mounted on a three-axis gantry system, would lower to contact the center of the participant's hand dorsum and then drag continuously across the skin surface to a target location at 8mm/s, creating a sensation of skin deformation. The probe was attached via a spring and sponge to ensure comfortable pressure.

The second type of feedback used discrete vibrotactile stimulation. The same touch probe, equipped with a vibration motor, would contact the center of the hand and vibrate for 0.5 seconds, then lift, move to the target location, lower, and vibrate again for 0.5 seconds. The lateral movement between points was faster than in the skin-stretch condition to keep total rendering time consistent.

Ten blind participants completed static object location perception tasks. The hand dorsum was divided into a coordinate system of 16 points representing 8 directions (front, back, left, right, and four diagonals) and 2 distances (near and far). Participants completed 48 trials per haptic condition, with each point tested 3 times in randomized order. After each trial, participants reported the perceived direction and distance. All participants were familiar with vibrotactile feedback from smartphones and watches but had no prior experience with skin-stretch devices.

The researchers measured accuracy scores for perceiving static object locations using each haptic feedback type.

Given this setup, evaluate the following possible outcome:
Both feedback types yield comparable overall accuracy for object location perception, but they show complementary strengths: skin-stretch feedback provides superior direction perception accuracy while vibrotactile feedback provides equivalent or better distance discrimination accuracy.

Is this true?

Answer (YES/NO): NO